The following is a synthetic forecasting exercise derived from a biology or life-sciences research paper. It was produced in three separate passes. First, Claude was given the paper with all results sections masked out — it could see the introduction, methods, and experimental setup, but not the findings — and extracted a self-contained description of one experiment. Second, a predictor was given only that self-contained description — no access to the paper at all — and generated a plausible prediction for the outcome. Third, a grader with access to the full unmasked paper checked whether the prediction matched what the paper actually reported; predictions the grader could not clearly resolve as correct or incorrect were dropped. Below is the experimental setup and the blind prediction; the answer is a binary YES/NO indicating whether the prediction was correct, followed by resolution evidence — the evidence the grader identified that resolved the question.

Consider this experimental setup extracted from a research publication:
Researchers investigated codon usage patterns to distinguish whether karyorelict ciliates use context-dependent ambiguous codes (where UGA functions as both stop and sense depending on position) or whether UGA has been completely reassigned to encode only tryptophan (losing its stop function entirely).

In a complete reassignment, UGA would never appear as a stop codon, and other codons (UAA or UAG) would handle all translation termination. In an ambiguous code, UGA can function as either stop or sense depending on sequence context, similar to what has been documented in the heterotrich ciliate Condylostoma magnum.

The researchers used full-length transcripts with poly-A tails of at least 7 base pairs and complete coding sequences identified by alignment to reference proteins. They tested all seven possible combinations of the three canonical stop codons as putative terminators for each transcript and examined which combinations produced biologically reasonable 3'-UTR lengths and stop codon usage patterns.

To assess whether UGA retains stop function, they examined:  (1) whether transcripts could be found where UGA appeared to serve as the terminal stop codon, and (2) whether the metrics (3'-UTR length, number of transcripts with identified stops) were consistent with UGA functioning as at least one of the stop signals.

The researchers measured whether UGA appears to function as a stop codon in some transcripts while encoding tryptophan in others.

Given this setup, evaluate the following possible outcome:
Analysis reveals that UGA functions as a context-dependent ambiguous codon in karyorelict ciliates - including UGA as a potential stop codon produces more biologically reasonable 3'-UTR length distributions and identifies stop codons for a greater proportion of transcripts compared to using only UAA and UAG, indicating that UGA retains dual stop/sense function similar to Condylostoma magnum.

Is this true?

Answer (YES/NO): YES